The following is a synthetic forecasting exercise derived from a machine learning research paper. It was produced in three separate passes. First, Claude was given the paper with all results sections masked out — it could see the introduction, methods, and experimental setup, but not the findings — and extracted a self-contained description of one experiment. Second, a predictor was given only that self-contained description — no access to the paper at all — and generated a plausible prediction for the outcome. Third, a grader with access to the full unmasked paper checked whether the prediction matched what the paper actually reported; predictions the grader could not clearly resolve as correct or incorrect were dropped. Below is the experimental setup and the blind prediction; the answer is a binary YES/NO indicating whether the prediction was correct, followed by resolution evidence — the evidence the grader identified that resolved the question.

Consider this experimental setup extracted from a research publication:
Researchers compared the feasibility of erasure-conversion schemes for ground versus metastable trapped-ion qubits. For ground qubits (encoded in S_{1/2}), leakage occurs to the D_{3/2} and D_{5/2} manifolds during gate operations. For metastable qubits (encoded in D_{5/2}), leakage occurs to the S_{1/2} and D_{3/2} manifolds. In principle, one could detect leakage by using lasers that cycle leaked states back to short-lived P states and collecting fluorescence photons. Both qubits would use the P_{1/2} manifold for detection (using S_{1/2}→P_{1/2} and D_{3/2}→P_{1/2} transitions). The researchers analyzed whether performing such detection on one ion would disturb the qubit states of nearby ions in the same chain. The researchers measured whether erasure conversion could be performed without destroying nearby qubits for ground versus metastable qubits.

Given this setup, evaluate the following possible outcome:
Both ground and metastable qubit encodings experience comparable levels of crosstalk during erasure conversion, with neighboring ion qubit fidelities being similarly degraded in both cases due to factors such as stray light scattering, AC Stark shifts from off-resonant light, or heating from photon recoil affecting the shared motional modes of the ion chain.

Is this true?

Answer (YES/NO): NO